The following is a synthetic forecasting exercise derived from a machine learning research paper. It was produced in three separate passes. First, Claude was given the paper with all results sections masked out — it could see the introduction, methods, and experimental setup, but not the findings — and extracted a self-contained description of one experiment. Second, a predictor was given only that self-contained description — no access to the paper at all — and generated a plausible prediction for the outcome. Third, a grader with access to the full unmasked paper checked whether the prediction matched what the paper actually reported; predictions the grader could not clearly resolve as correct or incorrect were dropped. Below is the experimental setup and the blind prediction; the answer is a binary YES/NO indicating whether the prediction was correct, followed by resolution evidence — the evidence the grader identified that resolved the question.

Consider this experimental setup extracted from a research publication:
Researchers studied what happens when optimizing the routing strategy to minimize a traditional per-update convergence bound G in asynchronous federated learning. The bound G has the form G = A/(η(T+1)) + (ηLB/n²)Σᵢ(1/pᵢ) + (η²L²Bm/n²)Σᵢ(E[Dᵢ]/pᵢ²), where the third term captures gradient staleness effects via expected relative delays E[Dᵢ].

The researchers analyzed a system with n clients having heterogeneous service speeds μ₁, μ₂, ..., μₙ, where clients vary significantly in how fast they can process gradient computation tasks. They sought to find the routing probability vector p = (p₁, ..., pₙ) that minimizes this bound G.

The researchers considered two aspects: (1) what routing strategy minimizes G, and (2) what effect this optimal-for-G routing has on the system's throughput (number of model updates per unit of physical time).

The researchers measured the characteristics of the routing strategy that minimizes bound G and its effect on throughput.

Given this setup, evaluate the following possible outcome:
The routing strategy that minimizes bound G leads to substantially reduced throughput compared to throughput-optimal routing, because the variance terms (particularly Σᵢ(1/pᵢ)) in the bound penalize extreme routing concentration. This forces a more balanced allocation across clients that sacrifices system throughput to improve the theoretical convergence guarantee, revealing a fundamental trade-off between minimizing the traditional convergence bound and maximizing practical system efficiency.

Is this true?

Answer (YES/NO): NO